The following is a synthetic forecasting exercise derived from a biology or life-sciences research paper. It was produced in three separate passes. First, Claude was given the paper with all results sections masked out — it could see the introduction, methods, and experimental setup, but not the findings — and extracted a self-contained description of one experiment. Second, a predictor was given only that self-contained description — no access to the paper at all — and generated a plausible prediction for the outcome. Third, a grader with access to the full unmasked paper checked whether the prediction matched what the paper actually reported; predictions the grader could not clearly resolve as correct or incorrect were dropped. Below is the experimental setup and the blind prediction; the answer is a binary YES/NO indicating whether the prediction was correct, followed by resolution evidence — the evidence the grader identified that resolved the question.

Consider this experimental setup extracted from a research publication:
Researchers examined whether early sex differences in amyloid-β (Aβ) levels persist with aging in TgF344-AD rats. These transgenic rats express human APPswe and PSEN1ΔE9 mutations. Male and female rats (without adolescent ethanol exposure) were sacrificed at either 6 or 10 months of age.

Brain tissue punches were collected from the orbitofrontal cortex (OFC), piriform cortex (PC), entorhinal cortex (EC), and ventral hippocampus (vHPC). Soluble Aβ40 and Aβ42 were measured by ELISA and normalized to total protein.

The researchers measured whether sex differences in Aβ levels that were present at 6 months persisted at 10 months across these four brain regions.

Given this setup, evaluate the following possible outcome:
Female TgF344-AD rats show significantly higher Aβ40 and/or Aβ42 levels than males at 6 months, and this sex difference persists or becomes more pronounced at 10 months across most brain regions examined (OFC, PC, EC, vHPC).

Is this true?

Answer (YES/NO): NO